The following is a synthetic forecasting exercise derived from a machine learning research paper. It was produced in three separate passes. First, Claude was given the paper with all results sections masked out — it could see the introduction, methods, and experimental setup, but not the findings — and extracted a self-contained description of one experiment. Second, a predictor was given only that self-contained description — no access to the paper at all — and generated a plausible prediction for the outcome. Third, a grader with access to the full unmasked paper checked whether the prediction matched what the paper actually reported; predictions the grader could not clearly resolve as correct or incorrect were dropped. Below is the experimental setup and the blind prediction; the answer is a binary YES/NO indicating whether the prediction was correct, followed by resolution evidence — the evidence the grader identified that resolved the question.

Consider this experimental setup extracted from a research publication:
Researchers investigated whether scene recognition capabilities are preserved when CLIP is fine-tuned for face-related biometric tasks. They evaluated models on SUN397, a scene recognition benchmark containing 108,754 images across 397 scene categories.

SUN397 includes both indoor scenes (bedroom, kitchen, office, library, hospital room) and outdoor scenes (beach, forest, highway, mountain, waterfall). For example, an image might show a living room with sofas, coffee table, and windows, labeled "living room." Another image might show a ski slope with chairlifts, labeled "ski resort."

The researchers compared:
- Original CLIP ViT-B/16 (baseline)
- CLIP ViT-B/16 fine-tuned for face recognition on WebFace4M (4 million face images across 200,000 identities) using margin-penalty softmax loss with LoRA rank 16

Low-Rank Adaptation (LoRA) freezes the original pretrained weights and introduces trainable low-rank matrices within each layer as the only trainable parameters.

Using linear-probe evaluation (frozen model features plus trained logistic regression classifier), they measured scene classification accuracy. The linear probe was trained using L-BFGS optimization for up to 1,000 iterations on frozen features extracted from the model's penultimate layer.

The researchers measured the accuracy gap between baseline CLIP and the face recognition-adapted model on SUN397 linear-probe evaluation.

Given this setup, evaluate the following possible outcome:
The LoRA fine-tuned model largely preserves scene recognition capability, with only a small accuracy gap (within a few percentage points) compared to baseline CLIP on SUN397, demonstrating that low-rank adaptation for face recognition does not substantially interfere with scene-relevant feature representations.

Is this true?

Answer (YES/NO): NO